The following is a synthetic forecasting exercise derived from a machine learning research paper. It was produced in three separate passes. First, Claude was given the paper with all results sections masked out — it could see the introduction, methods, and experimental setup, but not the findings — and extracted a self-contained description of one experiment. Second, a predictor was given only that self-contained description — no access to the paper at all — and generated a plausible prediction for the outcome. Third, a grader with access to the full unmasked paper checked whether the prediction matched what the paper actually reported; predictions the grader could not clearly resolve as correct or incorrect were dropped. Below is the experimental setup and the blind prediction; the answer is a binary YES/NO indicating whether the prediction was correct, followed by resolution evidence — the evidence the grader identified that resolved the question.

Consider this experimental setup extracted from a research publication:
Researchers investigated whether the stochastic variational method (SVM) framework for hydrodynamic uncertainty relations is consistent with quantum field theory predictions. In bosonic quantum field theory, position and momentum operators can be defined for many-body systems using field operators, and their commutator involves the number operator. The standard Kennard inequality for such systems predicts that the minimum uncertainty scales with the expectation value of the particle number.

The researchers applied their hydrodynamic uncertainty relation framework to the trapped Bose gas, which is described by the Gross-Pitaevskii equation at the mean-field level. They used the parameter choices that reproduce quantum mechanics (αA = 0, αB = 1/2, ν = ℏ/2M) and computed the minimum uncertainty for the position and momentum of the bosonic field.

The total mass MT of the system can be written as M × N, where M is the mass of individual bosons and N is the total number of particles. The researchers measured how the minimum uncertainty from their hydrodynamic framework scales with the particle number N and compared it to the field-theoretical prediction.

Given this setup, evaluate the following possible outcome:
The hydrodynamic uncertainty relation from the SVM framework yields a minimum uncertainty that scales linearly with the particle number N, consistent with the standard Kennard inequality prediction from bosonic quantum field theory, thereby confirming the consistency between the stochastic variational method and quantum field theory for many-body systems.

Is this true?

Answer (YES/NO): YES